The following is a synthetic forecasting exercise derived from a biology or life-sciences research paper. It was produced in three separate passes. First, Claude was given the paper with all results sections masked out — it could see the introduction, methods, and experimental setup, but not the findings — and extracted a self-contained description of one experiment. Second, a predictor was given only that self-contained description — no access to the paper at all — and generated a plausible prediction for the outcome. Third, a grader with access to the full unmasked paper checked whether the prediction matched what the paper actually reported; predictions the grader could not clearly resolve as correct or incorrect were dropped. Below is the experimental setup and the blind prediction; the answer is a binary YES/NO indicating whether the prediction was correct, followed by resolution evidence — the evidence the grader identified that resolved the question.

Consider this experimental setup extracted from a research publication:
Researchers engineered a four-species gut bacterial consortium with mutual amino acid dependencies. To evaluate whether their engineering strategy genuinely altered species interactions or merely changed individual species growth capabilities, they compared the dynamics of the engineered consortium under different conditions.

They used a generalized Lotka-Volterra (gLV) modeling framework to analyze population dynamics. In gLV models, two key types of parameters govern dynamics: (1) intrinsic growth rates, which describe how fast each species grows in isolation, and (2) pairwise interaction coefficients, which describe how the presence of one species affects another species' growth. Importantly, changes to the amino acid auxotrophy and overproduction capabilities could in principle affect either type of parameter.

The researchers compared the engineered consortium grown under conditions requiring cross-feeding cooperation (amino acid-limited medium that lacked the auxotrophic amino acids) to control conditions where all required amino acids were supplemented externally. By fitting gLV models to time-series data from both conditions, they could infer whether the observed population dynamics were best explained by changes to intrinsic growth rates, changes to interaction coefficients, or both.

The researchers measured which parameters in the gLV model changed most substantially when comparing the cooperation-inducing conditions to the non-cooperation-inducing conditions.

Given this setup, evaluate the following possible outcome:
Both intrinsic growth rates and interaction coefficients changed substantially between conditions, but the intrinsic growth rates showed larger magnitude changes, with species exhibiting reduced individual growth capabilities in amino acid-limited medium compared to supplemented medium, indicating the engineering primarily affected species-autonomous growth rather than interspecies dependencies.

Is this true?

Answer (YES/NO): NO